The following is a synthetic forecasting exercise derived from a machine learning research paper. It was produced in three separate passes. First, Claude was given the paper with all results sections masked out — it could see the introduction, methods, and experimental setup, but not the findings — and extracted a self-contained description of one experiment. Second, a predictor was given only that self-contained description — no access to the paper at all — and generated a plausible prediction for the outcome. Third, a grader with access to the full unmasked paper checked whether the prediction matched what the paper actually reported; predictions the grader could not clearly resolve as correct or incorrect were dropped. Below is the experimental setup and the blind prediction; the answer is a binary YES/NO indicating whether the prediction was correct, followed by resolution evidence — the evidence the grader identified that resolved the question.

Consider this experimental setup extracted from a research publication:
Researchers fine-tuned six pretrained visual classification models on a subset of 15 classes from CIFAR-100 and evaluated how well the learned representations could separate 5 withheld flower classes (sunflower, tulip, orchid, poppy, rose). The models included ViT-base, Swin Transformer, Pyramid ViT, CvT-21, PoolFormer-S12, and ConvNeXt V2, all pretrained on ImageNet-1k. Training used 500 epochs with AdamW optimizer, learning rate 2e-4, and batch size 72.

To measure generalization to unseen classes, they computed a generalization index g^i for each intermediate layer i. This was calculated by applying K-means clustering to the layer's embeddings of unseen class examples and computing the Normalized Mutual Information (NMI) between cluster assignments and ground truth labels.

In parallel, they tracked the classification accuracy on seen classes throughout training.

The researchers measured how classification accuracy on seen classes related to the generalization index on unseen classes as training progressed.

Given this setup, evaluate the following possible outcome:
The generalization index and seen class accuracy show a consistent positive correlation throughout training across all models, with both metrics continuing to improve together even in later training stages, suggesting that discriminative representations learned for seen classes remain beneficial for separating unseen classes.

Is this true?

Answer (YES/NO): NO